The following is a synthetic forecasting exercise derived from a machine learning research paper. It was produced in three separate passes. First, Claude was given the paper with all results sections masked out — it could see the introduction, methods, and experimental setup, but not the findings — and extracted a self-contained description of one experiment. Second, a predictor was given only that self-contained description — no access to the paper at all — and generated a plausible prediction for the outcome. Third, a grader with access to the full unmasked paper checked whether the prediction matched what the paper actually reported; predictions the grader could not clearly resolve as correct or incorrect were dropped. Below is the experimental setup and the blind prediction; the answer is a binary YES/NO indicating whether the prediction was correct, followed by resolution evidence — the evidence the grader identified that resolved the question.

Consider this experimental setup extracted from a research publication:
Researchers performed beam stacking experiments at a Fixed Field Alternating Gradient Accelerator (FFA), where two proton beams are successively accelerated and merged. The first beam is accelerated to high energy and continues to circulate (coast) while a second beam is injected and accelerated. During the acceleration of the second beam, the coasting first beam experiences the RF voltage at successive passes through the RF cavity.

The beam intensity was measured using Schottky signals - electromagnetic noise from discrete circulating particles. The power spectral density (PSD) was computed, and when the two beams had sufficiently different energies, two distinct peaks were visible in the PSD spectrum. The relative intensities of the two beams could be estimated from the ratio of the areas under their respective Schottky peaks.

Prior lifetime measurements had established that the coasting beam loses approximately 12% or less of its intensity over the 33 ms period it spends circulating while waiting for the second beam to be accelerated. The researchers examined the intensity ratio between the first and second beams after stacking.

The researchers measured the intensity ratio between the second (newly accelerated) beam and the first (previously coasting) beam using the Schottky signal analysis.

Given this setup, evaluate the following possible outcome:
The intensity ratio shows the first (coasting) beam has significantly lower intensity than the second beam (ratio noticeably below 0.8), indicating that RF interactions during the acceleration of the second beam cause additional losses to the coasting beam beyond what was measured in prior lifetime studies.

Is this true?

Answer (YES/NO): YES